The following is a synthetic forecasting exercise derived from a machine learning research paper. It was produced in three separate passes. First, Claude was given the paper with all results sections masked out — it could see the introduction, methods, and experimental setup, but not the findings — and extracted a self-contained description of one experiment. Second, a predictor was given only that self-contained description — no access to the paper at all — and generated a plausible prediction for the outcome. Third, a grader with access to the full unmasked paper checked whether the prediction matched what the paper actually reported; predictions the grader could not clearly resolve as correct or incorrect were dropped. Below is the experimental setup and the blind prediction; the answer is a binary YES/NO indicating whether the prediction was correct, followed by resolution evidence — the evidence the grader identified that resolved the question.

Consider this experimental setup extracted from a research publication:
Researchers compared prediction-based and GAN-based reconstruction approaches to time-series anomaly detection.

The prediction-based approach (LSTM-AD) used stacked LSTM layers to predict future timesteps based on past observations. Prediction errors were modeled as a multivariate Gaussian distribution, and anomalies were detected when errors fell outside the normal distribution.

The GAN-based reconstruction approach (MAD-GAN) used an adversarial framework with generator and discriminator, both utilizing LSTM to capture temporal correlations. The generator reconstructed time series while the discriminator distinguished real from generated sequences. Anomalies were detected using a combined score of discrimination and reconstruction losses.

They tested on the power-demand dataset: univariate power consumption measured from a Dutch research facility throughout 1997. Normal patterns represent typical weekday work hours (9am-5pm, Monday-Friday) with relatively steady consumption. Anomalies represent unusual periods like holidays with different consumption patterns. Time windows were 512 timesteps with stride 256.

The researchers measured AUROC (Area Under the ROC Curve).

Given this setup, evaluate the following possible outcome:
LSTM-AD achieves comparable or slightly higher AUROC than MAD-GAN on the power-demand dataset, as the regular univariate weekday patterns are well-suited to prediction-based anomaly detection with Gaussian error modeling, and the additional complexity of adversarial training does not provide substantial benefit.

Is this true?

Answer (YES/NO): YES